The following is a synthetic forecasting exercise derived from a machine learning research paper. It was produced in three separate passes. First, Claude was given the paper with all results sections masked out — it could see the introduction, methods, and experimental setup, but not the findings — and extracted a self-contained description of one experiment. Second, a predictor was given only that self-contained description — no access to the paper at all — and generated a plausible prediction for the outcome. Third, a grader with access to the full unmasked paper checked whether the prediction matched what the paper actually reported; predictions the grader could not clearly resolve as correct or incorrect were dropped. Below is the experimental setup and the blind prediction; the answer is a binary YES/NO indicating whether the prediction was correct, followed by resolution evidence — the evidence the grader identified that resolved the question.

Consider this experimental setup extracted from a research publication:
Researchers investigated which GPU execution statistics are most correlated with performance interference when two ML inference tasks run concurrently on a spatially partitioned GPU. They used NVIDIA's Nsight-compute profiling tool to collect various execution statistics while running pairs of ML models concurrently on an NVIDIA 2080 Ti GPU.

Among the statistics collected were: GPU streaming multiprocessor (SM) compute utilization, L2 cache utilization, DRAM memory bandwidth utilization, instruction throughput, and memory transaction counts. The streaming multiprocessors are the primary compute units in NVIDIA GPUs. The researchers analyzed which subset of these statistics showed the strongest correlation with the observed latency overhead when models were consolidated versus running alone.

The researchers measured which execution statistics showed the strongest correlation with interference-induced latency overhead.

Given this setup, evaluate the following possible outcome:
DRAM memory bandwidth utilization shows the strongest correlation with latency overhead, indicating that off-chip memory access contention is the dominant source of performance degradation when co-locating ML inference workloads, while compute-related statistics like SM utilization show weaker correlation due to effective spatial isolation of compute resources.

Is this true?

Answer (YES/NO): NO